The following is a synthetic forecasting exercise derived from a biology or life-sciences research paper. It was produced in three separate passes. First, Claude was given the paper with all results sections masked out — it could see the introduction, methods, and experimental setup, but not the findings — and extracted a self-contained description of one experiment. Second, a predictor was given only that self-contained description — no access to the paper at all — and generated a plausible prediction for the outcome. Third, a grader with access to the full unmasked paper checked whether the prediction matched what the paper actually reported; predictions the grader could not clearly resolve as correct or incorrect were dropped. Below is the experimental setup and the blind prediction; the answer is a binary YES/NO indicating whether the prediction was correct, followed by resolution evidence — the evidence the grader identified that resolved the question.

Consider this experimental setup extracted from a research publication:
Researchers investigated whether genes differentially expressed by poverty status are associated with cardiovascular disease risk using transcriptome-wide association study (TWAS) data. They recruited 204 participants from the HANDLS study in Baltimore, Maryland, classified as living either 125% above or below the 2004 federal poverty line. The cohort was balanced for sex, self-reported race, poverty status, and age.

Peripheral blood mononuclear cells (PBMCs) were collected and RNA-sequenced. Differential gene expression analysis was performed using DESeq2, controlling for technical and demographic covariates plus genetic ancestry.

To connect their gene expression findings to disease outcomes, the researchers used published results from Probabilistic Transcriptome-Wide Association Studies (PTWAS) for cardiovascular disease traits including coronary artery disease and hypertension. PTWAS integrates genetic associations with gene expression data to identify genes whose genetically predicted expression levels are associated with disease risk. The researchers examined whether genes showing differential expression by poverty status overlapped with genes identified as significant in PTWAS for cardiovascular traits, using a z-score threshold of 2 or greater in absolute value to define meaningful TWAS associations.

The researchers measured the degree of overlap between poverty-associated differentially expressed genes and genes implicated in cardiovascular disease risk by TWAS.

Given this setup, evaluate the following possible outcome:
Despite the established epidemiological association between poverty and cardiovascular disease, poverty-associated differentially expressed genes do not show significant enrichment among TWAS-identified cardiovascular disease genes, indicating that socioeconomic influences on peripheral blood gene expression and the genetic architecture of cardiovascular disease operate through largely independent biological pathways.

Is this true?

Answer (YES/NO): NO